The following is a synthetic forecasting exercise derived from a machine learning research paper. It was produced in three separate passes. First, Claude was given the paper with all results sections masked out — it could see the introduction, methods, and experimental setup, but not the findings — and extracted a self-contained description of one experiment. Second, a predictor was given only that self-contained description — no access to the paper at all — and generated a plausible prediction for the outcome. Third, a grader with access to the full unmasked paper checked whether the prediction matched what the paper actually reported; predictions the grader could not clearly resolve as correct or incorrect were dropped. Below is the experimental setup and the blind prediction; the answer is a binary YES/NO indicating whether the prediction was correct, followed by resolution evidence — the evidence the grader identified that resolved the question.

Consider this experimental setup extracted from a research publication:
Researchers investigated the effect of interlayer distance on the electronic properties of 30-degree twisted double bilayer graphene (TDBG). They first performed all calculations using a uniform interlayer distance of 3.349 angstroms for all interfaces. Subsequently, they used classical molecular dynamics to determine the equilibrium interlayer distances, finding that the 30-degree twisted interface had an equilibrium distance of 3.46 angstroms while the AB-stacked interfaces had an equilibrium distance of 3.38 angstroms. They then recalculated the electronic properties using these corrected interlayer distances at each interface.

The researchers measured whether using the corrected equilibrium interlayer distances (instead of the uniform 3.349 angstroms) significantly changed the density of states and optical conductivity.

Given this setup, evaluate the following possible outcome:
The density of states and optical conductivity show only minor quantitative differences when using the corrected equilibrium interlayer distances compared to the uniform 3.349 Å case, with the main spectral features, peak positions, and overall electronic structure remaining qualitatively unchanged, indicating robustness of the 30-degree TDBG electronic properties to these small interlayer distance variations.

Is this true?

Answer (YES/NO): YES